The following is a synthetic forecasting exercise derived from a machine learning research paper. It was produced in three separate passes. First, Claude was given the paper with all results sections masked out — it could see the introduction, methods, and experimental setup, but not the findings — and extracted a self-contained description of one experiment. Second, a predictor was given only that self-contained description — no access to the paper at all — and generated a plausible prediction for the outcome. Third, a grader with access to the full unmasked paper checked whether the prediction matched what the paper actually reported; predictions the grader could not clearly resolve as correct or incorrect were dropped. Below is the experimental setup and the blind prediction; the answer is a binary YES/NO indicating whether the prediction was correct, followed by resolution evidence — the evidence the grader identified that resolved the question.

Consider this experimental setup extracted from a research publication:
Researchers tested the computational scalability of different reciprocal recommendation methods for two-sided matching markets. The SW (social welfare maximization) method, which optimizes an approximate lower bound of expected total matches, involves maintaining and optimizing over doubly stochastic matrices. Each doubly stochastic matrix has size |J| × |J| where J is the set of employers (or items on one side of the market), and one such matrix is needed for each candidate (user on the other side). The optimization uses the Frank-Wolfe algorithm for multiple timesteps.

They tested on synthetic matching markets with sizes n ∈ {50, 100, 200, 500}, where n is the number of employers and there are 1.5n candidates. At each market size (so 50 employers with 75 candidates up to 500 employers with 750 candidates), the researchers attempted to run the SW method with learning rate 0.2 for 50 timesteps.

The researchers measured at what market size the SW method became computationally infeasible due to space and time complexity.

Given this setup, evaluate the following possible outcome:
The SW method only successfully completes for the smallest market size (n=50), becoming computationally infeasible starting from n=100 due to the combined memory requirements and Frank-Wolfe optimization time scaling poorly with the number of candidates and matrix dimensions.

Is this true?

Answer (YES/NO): NO